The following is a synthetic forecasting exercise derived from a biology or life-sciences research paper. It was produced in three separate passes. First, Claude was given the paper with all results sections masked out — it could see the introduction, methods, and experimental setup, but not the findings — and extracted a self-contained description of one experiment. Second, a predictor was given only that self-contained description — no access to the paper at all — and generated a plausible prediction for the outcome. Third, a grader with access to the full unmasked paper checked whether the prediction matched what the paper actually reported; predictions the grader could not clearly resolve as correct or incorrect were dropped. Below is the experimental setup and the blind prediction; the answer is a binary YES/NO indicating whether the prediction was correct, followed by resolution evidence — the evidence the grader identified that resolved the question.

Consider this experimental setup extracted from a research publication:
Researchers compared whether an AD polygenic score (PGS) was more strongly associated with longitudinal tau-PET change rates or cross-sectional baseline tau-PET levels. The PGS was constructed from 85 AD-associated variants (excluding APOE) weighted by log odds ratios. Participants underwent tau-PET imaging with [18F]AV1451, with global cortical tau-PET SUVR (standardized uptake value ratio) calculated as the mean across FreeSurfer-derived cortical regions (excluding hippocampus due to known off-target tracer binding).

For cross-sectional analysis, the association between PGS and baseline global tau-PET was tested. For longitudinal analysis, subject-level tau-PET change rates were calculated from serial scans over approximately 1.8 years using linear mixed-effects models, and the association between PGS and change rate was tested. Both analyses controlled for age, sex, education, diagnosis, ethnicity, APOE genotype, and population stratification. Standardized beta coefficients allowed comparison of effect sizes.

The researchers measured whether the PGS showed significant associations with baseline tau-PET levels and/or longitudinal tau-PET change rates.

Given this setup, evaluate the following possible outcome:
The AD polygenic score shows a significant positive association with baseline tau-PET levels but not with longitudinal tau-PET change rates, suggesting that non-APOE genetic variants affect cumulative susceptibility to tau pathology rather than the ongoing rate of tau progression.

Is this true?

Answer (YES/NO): NO